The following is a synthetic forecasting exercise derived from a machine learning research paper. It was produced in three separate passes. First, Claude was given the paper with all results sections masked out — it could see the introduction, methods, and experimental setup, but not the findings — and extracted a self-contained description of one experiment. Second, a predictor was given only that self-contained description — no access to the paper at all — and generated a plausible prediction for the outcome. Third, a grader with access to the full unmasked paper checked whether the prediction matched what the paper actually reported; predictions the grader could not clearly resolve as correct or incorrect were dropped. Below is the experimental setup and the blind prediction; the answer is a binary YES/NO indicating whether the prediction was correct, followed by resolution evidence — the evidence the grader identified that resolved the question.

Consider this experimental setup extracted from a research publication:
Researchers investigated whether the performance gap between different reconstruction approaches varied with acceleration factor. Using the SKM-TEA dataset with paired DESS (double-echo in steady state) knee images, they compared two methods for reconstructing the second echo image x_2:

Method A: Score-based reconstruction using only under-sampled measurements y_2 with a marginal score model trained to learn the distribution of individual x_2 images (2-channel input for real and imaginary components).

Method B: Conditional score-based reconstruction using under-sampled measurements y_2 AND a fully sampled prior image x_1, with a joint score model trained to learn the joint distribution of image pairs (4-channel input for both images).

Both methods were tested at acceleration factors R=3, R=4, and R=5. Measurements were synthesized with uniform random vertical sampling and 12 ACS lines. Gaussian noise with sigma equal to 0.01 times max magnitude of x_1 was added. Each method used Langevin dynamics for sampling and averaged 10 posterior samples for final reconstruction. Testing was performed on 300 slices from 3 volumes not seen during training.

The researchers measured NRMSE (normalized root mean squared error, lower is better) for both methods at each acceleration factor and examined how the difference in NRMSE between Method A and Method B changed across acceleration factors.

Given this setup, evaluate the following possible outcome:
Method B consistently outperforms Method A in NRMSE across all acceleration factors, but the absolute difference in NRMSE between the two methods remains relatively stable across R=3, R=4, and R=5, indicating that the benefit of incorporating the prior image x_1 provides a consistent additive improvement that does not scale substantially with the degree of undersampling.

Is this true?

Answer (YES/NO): NO